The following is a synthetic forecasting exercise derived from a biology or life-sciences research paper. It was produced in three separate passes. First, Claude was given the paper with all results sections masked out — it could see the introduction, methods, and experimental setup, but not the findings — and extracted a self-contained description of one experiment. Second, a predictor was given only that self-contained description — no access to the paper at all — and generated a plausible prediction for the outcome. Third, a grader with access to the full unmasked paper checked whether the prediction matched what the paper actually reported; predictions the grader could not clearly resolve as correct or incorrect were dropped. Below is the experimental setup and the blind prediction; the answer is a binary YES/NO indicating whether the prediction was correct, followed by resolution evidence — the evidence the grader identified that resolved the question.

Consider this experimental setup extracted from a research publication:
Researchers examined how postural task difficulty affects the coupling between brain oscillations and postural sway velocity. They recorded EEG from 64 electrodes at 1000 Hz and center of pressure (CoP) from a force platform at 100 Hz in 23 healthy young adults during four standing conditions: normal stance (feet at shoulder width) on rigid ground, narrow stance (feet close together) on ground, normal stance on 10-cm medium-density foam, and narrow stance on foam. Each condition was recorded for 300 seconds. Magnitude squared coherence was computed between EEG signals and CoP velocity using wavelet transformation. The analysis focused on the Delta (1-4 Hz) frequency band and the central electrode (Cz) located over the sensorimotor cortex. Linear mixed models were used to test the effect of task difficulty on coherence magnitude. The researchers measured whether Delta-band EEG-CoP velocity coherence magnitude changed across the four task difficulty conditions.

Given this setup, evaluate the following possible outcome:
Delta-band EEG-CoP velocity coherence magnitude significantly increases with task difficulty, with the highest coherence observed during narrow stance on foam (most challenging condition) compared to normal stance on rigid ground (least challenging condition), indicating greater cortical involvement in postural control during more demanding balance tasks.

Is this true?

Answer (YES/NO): YES